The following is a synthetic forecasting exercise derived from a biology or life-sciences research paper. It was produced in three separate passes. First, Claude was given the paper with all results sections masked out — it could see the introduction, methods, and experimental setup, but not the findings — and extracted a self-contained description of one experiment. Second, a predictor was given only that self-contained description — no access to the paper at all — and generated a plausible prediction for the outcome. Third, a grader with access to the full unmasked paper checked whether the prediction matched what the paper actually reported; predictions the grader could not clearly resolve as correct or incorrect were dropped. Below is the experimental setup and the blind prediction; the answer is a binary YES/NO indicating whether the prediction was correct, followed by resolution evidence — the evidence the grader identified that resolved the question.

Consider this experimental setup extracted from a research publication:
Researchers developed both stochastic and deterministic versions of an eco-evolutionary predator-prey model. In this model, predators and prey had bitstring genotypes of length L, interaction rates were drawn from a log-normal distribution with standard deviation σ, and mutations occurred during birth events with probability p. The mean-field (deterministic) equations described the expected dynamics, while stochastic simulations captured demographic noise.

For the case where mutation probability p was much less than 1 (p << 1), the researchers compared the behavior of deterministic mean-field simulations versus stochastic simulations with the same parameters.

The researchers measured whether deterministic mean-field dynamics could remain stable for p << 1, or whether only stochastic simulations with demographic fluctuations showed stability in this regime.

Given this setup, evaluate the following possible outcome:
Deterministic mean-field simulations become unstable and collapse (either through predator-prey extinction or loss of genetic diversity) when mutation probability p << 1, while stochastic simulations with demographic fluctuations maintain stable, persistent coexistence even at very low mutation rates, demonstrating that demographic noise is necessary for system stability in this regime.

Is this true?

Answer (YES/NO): YES